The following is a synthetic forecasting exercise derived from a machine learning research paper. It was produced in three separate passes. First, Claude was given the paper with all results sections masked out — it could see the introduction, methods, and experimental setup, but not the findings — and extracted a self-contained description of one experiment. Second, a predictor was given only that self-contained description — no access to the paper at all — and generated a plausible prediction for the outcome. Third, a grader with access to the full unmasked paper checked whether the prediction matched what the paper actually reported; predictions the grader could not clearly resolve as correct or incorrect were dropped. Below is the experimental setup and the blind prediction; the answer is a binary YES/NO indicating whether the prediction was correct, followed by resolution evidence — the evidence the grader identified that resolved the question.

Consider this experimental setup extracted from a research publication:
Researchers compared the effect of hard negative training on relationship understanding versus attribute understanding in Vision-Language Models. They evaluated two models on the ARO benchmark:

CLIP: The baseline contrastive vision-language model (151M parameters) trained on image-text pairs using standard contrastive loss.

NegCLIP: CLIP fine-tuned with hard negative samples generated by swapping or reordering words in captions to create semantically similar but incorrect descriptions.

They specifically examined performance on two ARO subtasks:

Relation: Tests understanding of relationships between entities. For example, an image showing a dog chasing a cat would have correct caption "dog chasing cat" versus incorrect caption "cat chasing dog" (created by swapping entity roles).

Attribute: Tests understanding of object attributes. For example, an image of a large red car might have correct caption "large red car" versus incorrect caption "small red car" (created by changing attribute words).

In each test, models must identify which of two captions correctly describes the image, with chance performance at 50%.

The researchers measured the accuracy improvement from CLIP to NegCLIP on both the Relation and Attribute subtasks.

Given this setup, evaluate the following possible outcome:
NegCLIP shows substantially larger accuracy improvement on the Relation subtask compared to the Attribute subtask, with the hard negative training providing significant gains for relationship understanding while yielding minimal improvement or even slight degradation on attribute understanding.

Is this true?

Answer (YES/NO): NO